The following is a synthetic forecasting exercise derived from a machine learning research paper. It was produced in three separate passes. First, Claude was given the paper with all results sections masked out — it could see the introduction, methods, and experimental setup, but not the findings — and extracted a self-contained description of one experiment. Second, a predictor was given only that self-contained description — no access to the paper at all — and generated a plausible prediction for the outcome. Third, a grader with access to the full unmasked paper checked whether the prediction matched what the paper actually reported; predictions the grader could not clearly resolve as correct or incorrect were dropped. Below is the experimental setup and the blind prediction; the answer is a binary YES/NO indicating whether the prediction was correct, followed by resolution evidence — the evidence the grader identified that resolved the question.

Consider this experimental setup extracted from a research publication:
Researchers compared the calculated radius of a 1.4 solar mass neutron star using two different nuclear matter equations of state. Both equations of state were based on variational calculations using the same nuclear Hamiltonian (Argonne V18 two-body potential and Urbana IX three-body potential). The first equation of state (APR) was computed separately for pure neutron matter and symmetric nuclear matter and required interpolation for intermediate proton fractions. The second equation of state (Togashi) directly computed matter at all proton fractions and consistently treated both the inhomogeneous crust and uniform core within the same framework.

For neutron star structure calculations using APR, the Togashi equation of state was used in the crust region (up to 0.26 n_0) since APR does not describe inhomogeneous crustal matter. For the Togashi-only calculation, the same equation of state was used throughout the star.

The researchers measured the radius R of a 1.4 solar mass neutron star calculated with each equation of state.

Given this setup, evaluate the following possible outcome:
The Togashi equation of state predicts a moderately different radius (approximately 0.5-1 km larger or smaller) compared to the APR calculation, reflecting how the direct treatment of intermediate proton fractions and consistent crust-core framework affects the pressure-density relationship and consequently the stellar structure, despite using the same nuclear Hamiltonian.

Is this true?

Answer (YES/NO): NO